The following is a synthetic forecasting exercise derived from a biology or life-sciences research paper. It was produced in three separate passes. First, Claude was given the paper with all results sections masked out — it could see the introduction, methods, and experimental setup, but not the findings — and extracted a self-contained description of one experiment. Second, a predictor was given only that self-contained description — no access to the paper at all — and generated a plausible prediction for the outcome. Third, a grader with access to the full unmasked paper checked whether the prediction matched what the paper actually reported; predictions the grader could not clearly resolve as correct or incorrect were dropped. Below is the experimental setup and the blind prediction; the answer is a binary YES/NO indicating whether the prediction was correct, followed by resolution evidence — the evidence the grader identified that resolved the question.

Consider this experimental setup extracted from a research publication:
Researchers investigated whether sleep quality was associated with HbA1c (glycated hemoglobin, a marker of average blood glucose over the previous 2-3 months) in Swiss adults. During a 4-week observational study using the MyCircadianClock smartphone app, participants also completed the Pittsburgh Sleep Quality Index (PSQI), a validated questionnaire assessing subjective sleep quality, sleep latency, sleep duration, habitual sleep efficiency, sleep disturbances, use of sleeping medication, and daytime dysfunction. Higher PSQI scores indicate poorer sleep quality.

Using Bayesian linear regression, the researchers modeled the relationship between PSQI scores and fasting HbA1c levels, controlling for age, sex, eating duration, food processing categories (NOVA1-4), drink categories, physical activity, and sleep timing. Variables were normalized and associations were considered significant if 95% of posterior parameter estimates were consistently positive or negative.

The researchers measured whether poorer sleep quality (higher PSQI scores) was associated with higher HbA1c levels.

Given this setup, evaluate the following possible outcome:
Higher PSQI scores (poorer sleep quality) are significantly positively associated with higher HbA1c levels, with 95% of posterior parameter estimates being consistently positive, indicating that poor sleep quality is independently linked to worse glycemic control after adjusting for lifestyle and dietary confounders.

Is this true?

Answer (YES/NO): NO